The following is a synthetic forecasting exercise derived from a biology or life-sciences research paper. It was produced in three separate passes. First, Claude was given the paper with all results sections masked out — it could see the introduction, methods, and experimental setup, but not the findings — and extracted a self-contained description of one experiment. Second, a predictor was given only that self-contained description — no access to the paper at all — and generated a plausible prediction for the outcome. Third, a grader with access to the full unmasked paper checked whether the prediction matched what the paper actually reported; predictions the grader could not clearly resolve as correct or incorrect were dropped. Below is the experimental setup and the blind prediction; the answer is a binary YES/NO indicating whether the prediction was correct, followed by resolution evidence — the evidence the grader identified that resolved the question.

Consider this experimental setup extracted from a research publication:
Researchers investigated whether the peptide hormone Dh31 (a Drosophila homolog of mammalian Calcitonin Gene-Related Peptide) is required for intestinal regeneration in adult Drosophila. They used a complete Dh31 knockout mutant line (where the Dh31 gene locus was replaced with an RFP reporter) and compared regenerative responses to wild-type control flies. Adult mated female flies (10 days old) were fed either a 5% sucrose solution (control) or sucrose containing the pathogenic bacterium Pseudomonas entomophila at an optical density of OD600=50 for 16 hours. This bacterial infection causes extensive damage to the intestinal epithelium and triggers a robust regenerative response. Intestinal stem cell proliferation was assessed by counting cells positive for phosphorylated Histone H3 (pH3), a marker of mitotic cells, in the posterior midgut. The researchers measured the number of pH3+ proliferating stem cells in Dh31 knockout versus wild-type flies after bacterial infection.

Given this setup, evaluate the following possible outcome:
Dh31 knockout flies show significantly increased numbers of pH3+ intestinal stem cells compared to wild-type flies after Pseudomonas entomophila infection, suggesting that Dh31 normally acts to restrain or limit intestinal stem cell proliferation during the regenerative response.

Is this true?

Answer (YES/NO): NO